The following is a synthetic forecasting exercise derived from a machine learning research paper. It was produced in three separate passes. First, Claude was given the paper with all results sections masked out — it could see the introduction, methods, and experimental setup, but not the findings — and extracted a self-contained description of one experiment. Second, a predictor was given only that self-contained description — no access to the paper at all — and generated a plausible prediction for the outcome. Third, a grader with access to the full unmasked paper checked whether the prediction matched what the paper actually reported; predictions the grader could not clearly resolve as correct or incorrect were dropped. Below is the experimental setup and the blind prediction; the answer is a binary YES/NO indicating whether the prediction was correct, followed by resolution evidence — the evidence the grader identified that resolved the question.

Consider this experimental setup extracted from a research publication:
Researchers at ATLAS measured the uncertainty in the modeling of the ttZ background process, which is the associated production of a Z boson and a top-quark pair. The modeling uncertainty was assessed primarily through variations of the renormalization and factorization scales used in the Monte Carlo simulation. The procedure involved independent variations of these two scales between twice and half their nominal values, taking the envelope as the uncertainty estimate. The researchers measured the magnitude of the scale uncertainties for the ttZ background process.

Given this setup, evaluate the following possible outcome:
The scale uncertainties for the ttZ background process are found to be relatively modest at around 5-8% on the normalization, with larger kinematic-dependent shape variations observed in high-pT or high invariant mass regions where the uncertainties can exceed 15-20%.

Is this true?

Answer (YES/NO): NO